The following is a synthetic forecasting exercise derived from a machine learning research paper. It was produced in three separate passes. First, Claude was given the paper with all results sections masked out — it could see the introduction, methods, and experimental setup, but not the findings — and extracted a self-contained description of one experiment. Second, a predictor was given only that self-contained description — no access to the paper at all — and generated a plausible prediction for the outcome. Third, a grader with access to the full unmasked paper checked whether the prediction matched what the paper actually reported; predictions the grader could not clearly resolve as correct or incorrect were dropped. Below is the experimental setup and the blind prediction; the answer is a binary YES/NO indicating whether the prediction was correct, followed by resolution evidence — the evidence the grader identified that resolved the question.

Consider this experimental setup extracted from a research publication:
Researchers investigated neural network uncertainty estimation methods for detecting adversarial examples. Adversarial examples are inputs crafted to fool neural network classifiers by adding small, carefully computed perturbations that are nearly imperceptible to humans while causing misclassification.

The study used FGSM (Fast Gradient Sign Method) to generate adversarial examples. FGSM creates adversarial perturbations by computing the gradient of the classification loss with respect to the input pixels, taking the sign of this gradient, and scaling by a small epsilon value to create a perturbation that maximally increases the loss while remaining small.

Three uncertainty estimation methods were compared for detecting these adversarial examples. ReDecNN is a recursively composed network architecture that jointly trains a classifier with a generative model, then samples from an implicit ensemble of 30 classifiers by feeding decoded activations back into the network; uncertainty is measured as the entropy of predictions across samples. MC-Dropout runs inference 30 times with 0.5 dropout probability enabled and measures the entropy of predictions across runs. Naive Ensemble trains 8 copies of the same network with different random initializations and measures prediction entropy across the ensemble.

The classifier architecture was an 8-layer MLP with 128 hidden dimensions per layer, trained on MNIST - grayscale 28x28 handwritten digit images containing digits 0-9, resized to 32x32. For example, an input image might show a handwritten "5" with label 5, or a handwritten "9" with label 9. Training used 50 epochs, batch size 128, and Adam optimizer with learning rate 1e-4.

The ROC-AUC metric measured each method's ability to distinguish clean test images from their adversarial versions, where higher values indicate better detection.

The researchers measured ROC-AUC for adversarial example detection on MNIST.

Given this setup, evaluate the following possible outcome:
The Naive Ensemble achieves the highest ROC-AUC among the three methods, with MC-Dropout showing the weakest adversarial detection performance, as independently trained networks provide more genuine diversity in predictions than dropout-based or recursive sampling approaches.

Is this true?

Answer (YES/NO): NO